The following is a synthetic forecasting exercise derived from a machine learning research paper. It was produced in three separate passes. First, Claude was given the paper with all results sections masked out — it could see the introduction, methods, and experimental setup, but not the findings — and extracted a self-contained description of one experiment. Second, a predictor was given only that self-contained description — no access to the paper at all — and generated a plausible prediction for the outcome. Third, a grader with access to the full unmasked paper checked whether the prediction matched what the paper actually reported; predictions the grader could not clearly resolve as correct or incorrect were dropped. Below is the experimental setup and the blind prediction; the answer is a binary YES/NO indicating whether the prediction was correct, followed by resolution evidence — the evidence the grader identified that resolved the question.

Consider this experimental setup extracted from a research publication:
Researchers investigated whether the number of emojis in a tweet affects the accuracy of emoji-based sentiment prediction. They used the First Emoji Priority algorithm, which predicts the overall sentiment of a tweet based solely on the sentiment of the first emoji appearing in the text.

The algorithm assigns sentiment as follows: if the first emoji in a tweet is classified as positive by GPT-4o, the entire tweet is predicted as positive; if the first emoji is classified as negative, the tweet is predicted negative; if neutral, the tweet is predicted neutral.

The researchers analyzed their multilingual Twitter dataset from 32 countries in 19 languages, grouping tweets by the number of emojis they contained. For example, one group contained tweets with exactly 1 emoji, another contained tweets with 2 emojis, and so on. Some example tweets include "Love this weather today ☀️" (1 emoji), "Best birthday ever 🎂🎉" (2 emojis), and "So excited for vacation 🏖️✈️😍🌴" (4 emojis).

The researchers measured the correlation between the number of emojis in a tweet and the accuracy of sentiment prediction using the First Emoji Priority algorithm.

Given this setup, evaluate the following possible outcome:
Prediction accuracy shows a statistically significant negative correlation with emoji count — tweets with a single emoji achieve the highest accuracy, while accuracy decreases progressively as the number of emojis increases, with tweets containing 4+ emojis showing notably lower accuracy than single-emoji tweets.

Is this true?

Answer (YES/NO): NO